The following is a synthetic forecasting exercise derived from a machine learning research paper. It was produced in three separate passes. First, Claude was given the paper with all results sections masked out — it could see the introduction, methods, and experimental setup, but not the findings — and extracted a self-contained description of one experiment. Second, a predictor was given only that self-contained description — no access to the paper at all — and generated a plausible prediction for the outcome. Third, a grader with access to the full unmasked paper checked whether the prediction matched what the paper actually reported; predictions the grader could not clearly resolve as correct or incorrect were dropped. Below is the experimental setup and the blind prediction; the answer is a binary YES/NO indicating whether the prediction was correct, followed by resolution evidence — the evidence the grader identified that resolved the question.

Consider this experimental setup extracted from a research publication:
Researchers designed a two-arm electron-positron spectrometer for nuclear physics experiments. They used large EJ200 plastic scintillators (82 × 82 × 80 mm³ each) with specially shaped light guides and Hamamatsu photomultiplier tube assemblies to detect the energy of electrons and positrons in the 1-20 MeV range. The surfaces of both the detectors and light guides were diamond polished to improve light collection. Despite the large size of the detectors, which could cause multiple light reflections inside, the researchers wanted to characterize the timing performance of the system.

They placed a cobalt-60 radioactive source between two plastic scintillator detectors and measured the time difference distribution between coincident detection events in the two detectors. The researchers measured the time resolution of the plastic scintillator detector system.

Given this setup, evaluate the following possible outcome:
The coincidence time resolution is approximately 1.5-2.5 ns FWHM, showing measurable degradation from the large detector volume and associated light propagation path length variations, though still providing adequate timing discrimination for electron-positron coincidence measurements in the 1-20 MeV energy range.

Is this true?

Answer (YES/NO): NO